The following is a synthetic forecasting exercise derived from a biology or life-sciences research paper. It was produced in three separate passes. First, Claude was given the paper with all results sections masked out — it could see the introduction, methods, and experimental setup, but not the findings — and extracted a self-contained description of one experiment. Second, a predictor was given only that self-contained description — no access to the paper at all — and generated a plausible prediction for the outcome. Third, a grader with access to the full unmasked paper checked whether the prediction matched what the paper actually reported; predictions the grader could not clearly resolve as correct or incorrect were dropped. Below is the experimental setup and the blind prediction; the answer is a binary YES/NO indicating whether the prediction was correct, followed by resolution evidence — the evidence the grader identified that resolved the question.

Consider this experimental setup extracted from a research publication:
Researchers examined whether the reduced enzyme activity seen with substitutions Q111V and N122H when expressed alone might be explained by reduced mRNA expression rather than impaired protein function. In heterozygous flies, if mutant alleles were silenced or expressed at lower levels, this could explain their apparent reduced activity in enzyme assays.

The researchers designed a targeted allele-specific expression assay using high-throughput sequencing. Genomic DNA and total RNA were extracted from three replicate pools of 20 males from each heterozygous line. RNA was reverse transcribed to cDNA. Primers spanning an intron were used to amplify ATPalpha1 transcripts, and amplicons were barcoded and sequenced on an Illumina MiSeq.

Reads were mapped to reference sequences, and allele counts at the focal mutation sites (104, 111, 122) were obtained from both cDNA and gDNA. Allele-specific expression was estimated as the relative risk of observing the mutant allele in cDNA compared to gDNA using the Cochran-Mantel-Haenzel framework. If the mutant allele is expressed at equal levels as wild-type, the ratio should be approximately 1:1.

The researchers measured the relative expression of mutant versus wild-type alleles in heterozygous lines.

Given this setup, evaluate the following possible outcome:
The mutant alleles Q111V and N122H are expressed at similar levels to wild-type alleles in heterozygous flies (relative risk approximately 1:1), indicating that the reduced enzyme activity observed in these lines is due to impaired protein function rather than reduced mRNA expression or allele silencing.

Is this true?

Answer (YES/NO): YES